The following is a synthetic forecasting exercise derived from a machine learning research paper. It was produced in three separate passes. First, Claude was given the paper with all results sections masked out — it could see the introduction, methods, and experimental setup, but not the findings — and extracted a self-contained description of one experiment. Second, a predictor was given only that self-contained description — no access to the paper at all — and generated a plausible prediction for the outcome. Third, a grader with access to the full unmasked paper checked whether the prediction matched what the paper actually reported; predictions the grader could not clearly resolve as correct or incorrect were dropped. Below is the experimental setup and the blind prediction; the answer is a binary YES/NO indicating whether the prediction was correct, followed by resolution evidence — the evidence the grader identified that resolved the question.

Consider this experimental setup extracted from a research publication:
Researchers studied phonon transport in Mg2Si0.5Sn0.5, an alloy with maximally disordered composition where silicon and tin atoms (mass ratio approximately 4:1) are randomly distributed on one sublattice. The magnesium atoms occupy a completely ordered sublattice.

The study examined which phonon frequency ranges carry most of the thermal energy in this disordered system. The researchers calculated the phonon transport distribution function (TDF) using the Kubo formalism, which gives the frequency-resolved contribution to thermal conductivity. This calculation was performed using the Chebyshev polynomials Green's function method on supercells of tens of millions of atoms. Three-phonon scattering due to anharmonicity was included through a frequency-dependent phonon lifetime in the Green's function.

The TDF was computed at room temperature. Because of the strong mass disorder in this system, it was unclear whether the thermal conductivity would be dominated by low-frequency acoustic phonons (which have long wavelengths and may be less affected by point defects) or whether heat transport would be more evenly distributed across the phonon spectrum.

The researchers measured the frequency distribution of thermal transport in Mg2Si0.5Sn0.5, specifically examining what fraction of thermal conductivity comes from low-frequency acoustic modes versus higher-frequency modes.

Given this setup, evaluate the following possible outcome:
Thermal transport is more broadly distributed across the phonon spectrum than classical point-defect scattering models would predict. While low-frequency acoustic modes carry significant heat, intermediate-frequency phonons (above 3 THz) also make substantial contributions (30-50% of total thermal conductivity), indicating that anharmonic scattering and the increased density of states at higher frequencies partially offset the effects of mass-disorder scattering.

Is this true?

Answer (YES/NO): YES